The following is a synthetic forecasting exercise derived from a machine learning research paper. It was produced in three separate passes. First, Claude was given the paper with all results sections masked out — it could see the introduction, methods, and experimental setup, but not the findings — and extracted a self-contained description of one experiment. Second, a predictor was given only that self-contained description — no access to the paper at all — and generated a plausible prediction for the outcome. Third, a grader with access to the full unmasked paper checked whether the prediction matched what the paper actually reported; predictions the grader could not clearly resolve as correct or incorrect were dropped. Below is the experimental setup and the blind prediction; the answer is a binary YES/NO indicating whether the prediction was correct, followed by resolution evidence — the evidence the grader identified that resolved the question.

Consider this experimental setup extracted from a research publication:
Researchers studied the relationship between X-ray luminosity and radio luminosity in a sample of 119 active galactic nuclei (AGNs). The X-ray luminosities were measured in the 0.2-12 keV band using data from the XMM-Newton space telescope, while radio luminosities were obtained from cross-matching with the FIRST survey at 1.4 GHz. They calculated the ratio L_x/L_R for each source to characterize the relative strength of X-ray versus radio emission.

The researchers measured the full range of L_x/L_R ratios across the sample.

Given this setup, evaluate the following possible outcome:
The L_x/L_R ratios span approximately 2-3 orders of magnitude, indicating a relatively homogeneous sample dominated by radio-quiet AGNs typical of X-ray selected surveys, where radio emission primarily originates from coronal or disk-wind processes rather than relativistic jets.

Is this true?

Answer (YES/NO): NO